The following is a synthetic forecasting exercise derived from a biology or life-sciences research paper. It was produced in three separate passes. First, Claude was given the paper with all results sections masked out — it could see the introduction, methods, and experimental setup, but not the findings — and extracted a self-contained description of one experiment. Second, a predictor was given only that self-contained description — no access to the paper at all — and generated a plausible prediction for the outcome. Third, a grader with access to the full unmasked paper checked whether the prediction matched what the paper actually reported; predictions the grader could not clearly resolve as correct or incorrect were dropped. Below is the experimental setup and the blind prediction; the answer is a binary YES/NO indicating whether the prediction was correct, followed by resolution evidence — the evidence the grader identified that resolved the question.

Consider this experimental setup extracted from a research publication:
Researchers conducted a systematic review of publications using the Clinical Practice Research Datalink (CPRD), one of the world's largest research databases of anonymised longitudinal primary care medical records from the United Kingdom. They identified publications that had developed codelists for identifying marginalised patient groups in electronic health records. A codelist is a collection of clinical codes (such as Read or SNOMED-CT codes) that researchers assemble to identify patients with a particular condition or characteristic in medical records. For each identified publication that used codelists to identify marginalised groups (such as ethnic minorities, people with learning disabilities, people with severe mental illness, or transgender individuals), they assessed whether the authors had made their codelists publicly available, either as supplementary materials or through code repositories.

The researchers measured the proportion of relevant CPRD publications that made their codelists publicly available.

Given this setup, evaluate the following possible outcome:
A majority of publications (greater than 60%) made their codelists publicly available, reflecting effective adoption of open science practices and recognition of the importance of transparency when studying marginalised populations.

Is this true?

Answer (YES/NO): NO